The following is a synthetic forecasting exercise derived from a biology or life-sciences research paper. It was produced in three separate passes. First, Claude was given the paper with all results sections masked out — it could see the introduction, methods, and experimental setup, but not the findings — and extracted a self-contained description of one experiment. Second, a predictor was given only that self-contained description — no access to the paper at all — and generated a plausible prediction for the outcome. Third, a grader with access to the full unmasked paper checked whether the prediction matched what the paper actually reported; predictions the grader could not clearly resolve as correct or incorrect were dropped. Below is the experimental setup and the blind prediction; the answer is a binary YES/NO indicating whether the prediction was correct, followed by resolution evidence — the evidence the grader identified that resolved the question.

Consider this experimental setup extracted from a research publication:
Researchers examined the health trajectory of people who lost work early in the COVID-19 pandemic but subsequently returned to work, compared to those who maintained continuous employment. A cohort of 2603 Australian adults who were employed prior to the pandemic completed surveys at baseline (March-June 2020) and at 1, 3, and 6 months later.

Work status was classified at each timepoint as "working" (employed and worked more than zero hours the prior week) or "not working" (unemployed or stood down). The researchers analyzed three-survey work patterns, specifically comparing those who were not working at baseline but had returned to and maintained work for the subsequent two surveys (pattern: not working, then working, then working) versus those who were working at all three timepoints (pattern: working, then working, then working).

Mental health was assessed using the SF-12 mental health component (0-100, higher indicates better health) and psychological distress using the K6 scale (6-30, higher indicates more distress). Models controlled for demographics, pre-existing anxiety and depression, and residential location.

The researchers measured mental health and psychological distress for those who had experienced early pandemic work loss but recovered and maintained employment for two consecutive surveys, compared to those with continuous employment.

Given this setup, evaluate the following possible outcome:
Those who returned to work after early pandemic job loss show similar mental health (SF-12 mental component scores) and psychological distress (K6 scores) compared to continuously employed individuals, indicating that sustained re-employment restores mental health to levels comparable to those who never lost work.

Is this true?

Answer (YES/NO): NO